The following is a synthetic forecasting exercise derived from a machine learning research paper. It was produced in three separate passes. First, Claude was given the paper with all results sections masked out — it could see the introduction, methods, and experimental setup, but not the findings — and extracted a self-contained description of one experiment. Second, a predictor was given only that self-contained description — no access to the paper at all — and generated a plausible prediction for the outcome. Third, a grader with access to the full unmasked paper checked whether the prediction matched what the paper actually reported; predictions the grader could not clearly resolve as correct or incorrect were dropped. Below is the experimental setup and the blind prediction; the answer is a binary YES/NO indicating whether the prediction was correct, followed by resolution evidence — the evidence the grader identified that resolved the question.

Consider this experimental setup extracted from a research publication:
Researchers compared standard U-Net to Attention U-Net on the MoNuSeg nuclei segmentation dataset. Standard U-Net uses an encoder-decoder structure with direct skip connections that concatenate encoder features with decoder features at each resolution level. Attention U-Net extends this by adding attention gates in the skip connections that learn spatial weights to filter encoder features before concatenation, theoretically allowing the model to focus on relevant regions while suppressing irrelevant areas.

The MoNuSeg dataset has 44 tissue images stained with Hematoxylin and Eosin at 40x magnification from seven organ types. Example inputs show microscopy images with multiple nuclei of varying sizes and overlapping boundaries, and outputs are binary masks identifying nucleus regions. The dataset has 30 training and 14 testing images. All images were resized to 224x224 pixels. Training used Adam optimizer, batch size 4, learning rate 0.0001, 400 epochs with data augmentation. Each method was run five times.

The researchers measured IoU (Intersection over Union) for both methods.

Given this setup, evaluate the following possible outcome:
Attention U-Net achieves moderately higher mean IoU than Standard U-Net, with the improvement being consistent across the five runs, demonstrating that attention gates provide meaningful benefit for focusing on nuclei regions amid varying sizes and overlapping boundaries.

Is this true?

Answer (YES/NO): NO